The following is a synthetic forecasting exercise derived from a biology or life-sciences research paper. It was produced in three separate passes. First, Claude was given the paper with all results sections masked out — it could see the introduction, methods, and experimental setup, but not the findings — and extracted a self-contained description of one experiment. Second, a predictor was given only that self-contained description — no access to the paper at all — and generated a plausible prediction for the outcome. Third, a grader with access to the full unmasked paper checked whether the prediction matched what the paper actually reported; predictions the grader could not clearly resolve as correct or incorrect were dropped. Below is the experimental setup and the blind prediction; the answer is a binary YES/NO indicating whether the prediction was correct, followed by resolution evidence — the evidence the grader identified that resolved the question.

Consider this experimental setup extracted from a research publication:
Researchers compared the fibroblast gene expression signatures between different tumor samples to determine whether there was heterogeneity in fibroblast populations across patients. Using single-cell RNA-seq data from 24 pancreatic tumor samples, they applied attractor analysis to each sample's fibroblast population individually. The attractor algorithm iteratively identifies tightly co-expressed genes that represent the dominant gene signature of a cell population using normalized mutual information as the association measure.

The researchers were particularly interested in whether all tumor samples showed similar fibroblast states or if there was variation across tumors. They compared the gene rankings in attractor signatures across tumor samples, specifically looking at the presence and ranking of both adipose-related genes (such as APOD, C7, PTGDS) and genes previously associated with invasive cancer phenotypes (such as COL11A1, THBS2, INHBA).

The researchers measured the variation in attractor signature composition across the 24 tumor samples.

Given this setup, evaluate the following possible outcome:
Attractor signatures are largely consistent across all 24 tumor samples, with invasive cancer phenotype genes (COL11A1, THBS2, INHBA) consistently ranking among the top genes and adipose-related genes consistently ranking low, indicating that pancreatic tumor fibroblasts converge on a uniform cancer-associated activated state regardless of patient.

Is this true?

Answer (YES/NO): NO